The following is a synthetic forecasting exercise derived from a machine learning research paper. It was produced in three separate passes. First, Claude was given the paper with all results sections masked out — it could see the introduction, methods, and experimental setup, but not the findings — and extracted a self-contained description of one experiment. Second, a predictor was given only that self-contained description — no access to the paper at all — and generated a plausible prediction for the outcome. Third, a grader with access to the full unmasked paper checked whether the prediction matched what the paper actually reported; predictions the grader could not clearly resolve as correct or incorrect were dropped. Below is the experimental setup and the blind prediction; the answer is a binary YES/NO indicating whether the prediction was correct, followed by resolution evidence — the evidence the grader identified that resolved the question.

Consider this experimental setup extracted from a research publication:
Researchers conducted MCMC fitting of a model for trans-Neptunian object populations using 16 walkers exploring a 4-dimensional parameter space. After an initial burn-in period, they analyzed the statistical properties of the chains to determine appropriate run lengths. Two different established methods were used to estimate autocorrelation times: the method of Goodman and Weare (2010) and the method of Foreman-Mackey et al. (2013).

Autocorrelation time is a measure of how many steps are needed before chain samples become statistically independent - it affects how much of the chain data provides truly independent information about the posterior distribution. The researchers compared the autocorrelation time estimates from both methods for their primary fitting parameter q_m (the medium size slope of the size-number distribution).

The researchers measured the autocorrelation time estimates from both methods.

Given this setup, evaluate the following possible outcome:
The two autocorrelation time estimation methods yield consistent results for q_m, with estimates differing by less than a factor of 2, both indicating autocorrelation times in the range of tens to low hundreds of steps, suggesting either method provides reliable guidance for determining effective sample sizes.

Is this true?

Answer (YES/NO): YES